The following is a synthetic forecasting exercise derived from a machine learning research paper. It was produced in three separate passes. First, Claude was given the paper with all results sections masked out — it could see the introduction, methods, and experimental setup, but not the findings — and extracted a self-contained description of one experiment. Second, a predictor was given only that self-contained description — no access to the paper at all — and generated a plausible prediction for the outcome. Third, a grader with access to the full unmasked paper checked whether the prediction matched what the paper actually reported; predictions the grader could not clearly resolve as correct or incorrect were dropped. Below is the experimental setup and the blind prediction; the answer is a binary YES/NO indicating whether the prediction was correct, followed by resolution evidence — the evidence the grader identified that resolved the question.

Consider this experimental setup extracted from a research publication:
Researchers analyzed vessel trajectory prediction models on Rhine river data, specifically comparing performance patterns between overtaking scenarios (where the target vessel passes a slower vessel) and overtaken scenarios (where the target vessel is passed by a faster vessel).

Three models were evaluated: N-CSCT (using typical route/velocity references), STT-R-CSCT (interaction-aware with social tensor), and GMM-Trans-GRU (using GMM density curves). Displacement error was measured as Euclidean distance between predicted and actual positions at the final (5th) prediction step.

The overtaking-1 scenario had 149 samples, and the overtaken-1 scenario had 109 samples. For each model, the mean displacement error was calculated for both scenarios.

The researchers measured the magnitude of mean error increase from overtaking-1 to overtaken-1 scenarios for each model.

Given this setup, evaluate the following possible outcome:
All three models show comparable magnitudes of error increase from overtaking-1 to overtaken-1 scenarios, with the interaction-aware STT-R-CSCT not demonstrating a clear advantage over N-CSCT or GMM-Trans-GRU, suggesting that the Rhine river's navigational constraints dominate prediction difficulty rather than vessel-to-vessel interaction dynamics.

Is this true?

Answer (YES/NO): NO